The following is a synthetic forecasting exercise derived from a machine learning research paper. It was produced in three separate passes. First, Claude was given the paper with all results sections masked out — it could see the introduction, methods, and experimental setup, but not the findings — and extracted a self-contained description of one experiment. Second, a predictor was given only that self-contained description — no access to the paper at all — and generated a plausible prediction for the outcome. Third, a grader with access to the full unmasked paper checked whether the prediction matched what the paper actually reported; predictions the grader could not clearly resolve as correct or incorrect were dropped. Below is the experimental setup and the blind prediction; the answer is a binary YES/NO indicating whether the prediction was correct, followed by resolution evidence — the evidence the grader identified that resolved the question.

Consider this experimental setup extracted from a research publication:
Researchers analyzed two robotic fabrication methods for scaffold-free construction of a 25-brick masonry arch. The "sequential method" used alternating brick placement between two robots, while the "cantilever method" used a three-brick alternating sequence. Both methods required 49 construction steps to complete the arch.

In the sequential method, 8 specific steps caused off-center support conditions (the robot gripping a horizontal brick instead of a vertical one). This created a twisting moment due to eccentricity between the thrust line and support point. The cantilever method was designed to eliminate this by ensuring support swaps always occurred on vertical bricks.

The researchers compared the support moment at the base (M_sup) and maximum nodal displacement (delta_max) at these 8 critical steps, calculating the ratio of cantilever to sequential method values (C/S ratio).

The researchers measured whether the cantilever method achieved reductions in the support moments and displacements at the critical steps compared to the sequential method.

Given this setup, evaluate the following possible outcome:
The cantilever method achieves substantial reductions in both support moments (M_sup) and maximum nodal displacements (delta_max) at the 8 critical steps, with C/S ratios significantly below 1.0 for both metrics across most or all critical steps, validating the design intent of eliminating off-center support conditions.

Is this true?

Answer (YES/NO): YES